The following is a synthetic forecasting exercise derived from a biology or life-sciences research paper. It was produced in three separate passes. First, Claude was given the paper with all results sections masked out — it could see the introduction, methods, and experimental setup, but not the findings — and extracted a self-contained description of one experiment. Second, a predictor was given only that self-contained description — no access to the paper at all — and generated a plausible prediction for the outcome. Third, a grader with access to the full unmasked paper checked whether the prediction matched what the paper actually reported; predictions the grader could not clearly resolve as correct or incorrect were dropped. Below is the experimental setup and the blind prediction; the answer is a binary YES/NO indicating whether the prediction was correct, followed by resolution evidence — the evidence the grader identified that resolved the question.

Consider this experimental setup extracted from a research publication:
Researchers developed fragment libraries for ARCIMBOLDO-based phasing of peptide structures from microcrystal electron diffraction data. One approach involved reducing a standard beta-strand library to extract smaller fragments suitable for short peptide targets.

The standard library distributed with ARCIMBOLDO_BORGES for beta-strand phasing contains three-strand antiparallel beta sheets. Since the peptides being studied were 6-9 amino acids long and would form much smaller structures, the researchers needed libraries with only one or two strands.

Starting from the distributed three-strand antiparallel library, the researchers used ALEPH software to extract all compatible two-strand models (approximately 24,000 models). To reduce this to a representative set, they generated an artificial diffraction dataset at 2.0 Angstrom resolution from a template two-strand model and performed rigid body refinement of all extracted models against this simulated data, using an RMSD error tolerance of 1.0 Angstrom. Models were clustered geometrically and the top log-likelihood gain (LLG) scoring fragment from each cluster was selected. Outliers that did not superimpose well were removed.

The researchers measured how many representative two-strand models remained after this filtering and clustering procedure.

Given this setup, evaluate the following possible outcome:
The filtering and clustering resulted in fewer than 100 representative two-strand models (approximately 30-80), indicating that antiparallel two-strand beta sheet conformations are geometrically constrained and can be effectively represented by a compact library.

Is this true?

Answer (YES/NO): NO